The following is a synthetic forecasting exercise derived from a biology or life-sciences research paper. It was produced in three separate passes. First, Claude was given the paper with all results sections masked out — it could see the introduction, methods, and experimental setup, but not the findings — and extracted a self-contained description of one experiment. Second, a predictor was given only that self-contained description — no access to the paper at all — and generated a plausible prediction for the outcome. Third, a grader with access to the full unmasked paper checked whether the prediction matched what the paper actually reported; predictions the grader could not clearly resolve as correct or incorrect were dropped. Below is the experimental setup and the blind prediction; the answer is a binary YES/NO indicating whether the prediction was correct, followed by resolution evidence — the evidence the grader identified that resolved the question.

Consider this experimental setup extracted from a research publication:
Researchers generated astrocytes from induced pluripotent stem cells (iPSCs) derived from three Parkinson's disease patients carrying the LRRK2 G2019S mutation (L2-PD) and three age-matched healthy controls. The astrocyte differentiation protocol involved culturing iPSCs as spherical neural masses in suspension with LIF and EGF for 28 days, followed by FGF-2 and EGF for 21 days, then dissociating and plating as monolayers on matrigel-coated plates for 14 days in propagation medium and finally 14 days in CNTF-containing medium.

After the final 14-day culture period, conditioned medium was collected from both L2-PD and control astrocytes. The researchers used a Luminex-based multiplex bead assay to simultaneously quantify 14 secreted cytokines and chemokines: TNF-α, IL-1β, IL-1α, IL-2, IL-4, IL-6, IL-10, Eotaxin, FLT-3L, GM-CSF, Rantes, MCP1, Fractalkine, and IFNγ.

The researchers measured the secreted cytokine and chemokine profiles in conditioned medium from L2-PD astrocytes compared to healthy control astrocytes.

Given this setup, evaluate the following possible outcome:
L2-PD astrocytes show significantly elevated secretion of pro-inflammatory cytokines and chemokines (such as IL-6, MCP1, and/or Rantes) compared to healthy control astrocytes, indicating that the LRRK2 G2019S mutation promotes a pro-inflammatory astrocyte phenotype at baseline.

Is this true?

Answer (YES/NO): NO